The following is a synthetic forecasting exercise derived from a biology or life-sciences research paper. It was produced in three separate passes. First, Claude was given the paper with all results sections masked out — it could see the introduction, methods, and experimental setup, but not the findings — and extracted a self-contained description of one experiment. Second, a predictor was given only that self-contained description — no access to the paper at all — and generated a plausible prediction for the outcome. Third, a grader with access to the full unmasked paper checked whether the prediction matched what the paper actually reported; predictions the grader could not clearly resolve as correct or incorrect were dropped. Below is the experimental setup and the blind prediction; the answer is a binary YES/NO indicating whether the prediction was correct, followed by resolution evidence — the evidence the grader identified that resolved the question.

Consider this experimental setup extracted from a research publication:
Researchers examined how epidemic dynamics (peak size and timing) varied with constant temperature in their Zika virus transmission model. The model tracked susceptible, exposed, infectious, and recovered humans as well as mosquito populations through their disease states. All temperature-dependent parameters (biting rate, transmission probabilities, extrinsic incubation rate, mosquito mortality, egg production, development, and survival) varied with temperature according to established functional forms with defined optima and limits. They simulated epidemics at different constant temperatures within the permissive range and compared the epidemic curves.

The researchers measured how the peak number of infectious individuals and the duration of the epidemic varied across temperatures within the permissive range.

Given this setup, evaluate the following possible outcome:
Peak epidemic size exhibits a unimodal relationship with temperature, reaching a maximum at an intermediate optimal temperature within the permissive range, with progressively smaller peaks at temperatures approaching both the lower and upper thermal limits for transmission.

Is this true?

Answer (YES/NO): YES